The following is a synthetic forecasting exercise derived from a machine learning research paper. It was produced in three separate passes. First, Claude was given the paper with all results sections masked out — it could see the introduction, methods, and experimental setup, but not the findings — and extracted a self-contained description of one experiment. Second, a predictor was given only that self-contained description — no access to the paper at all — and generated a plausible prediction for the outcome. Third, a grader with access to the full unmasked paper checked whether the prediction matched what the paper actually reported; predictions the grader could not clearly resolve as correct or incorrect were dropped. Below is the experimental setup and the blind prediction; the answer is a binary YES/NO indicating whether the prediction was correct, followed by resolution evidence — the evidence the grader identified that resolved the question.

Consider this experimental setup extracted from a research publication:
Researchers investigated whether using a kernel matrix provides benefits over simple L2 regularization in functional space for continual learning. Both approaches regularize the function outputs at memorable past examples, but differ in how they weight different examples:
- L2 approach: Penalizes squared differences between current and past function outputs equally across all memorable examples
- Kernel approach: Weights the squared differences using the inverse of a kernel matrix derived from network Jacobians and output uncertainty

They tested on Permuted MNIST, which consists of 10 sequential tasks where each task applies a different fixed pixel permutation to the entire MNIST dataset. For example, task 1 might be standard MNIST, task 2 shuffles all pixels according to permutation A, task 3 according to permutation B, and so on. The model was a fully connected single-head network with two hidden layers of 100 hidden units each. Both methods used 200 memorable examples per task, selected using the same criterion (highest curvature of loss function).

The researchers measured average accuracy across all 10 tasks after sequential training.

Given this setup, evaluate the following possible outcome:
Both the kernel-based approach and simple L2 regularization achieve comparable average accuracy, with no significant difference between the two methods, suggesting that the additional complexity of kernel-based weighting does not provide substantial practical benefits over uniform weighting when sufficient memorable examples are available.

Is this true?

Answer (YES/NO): NO